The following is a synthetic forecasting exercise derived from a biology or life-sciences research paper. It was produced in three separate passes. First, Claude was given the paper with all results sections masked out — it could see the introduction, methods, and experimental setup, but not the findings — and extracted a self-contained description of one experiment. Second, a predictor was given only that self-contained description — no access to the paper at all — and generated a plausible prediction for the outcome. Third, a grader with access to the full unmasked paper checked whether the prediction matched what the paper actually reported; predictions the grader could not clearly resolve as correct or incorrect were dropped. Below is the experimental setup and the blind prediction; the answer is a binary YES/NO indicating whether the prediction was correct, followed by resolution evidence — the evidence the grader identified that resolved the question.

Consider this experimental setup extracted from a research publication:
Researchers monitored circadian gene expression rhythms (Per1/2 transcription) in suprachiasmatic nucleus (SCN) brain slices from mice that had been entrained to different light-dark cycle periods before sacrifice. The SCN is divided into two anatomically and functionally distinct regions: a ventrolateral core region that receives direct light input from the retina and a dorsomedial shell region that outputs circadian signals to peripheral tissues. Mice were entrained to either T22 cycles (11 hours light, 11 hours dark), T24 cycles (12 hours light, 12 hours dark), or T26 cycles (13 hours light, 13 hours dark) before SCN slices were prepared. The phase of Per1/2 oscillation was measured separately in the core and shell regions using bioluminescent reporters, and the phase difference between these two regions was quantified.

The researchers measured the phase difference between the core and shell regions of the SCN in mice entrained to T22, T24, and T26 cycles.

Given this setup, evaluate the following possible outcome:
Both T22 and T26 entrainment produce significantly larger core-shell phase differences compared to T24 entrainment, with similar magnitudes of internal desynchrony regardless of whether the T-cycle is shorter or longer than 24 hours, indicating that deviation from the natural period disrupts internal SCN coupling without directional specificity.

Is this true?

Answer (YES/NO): NO